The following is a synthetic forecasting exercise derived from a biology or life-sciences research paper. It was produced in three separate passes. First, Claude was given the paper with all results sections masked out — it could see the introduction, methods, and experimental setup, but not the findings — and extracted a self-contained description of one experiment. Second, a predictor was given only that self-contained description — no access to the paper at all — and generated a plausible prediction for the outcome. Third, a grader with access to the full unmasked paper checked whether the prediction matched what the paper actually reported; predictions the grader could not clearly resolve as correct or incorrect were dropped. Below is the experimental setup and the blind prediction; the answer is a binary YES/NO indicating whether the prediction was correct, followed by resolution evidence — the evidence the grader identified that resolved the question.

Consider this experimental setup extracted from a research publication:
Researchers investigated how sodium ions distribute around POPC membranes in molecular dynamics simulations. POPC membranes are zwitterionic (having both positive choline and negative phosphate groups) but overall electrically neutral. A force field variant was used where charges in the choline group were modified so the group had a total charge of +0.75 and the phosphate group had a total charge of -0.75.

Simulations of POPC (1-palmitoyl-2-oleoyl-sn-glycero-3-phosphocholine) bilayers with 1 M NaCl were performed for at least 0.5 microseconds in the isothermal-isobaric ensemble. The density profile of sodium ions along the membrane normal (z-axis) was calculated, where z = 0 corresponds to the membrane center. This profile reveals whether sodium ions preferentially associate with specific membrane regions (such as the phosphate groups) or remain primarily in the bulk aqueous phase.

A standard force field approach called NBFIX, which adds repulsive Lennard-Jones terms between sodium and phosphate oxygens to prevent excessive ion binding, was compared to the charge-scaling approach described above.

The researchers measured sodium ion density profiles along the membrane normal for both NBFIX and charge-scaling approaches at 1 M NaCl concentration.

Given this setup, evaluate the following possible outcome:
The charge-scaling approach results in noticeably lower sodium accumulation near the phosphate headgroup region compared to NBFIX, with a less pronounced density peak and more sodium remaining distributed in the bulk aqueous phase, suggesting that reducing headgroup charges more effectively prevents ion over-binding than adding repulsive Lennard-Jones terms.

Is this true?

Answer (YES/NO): NO